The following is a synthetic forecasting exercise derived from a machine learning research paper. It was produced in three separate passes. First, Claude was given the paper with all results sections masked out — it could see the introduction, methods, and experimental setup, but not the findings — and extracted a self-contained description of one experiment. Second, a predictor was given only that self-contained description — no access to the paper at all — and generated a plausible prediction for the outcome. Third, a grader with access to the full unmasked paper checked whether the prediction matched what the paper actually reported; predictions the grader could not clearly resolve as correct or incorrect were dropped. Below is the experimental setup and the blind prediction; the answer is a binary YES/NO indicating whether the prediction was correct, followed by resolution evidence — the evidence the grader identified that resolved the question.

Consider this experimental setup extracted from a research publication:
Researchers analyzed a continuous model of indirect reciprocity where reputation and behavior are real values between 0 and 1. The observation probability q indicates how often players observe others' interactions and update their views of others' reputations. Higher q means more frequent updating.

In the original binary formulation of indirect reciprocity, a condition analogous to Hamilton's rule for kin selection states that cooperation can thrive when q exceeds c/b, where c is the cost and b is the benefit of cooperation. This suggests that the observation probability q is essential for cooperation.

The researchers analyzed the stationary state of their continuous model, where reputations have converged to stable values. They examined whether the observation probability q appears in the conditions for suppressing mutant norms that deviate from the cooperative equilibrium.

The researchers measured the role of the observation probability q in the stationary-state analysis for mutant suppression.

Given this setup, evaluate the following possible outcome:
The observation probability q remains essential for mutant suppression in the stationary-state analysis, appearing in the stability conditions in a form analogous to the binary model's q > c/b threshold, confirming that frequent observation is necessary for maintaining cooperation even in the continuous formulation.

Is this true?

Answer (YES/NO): NO